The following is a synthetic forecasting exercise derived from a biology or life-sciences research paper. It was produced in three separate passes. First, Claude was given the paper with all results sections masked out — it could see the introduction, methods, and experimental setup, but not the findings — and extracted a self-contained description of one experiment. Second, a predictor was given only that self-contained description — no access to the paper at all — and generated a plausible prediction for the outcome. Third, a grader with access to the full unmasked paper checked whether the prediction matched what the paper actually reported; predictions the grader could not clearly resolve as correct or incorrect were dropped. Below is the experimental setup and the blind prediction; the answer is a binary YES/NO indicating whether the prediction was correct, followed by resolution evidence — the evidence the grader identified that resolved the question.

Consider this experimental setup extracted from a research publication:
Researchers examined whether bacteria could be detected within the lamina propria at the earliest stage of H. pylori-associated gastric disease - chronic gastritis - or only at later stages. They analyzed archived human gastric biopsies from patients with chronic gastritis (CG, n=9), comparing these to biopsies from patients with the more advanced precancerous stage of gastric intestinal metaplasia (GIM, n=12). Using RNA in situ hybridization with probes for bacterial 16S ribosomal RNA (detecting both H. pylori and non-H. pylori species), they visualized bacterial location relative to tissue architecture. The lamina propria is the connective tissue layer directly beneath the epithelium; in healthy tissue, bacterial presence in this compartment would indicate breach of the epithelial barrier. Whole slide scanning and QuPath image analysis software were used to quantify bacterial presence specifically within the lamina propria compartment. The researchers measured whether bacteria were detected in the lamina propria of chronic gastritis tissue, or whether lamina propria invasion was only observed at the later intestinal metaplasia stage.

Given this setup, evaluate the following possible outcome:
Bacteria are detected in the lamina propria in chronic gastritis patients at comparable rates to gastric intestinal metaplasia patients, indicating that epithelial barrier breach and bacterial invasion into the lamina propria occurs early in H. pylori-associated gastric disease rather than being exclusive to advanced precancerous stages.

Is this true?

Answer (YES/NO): YES